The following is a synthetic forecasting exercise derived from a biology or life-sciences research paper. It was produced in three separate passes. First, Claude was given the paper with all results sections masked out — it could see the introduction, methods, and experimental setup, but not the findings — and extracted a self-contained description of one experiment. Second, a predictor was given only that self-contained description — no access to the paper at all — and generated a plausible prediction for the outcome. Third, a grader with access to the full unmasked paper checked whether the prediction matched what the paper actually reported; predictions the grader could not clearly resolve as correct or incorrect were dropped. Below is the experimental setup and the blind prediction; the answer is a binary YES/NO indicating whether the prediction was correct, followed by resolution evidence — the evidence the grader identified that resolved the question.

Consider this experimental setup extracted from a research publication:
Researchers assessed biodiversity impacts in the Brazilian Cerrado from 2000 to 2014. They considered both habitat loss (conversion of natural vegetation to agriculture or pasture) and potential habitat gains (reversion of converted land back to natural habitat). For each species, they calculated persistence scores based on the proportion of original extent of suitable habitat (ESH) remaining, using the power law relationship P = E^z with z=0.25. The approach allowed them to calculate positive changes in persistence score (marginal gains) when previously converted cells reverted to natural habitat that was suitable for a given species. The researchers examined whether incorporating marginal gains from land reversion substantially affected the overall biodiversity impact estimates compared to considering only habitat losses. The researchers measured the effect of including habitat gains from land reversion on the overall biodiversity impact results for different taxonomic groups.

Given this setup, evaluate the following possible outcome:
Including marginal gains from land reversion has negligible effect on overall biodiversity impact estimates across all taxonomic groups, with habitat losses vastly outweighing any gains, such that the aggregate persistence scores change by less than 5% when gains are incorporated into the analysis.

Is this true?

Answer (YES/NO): NO